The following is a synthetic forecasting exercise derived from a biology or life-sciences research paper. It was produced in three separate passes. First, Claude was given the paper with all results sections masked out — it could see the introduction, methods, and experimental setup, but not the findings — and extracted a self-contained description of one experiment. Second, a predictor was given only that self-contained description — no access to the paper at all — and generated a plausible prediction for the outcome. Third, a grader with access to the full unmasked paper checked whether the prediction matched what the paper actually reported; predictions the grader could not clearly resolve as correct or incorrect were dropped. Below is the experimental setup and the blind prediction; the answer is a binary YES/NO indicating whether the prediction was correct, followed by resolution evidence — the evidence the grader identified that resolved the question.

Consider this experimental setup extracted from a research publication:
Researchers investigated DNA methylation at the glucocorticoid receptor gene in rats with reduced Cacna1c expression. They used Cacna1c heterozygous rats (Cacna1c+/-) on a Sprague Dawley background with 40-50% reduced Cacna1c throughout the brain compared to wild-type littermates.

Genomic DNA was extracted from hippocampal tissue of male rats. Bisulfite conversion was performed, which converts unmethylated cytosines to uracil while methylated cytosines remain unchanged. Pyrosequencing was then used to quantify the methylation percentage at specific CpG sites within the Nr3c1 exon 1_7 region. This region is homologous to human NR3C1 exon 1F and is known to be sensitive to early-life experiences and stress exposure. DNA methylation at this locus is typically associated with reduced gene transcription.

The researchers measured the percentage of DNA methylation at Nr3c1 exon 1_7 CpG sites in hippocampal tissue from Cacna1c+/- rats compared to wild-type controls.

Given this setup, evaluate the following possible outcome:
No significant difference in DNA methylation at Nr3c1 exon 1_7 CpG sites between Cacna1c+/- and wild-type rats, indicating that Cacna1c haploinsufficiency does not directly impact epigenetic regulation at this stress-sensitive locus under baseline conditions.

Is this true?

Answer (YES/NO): NO